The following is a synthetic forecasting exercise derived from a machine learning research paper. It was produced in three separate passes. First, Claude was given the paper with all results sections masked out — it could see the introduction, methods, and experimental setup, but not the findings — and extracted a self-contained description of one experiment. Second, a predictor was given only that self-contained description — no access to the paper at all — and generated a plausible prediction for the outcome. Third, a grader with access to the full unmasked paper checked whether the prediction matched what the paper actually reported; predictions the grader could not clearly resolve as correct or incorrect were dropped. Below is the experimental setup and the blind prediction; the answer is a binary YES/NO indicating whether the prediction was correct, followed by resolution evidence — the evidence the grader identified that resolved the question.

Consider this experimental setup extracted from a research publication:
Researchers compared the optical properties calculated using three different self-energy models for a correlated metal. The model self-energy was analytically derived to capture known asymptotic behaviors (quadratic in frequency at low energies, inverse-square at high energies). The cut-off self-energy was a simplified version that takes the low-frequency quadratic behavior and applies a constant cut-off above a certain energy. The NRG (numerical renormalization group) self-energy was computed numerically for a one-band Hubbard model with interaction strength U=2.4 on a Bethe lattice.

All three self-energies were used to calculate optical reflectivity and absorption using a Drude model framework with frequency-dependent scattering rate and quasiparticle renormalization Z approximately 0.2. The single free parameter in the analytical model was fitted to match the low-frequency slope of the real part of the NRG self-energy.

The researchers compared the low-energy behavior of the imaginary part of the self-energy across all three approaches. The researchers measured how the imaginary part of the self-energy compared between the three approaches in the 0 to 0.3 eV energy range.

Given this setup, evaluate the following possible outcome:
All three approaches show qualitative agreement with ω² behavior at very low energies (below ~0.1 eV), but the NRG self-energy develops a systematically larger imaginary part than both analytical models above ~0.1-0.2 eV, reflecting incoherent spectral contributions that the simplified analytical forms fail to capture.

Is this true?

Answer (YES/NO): NO